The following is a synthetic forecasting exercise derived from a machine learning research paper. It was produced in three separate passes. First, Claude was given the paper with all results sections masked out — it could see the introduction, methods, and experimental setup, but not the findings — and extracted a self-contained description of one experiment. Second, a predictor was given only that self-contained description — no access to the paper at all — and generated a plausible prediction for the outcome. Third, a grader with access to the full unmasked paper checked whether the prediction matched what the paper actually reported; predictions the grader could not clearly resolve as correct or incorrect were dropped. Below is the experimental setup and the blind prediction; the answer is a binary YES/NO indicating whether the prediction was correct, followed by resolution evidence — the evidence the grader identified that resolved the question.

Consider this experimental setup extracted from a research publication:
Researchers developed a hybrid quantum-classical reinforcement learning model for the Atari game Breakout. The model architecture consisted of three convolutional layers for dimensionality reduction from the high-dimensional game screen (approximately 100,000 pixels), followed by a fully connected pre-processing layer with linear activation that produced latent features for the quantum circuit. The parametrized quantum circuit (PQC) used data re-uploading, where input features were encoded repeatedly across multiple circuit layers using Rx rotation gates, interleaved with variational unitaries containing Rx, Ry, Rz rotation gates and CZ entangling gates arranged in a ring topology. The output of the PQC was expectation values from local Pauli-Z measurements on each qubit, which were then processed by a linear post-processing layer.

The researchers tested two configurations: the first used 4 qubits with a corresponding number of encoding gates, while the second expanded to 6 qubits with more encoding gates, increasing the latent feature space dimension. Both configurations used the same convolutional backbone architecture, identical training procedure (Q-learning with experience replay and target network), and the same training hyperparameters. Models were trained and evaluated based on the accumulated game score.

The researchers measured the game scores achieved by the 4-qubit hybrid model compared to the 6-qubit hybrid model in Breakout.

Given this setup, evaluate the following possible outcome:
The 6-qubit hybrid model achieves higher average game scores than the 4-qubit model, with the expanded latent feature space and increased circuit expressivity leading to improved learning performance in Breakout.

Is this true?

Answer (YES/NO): YES